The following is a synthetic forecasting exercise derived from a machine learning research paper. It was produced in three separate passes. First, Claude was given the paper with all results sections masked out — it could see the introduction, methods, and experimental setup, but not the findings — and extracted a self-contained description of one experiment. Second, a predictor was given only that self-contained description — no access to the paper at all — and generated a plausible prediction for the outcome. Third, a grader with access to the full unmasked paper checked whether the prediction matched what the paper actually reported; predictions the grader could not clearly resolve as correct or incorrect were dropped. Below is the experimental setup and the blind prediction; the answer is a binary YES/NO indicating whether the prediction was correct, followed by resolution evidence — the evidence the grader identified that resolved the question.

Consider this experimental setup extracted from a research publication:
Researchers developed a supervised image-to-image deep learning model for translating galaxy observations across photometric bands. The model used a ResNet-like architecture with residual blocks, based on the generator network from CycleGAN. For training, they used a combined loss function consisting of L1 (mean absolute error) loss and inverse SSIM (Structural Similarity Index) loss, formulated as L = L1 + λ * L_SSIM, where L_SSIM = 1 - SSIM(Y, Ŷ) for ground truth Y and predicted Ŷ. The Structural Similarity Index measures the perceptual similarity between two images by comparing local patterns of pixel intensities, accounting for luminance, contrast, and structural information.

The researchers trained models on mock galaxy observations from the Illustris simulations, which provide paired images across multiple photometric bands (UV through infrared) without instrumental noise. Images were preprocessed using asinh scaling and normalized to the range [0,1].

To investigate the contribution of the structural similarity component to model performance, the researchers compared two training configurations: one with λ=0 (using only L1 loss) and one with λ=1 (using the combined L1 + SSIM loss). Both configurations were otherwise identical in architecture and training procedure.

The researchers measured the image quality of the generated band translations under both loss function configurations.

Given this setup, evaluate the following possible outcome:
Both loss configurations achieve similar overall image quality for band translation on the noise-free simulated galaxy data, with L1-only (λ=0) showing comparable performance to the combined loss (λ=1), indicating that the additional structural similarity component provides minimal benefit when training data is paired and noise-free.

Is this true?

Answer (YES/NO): NO